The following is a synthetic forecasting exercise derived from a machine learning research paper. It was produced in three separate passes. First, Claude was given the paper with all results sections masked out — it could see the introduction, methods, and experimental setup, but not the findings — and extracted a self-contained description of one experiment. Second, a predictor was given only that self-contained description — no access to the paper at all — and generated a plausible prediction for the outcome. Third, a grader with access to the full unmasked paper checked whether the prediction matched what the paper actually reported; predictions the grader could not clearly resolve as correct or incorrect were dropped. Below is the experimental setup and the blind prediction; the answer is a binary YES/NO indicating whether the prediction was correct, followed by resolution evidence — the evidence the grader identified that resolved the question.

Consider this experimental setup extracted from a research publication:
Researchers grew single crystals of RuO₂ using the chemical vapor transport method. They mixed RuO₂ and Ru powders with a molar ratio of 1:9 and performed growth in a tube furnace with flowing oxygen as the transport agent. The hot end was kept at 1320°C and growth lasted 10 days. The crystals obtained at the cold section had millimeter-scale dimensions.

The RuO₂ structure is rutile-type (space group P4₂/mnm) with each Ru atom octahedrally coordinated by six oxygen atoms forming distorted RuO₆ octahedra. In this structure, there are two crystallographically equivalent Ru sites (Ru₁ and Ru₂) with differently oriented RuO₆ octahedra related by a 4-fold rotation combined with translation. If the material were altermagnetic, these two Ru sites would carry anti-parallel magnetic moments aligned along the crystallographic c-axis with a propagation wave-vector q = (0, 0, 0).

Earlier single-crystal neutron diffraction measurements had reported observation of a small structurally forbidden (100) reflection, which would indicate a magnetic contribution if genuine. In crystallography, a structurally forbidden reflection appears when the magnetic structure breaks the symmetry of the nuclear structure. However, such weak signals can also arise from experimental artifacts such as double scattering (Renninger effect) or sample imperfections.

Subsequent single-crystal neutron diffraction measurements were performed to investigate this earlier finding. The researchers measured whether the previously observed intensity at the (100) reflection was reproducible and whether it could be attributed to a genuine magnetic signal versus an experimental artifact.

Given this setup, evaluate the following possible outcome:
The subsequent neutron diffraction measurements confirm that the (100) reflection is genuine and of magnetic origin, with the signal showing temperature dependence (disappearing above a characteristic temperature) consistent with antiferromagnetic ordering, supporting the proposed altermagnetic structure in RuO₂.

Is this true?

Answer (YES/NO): NO